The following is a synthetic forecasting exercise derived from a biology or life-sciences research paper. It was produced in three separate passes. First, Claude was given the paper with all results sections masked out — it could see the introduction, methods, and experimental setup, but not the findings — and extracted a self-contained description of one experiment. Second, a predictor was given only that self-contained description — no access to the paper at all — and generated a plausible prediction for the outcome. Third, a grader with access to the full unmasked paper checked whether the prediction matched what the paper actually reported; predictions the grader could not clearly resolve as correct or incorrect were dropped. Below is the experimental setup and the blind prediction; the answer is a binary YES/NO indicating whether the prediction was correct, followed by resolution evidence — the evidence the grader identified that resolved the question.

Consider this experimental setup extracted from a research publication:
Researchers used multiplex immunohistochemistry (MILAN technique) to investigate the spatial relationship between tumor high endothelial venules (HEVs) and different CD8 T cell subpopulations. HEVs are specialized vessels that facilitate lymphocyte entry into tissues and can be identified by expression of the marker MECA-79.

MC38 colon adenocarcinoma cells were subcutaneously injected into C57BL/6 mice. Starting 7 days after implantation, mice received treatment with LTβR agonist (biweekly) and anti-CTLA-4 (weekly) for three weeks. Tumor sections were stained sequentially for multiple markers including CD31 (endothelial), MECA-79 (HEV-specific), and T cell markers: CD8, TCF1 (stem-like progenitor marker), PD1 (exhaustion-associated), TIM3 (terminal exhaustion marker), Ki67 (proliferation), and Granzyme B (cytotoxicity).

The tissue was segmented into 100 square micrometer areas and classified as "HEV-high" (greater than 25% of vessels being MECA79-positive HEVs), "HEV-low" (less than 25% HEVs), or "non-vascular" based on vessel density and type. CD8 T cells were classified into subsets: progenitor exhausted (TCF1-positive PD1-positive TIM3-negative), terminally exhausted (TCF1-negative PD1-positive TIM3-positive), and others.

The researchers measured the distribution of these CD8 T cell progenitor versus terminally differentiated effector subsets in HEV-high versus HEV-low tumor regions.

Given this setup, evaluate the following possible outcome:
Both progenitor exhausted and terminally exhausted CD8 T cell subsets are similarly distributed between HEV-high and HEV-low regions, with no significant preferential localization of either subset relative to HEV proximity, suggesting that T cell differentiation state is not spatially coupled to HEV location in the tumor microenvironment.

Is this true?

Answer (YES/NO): NO